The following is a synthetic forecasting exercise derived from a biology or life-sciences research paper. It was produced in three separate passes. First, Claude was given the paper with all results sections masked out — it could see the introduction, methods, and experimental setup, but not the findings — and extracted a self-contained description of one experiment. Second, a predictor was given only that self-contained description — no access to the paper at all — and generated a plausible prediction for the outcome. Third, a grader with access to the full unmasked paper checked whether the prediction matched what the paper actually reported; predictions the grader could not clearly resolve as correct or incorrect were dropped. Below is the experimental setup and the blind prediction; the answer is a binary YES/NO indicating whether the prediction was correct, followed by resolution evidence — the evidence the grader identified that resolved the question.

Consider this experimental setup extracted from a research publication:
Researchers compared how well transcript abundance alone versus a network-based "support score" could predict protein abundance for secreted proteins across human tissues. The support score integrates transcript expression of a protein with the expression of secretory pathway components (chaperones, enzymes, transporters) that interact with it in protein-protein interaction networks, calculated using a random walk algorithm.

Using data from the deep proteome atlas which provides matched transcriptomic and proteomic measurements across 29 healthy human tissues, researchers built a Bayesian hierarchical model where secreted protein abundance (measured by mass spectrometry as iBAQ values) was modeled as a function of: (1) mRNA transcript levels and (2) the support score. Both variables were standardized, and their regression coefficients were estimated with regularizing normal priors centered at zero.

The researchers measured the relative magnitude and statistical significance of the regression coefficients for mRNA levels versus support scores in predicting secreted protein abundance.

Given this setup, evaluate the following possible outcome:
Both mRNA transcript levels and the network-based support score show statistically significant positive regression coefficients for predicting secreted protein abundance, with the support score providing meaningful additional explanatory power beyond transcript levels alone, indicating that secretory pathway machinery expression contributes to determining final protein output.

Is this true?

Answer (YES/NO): YES